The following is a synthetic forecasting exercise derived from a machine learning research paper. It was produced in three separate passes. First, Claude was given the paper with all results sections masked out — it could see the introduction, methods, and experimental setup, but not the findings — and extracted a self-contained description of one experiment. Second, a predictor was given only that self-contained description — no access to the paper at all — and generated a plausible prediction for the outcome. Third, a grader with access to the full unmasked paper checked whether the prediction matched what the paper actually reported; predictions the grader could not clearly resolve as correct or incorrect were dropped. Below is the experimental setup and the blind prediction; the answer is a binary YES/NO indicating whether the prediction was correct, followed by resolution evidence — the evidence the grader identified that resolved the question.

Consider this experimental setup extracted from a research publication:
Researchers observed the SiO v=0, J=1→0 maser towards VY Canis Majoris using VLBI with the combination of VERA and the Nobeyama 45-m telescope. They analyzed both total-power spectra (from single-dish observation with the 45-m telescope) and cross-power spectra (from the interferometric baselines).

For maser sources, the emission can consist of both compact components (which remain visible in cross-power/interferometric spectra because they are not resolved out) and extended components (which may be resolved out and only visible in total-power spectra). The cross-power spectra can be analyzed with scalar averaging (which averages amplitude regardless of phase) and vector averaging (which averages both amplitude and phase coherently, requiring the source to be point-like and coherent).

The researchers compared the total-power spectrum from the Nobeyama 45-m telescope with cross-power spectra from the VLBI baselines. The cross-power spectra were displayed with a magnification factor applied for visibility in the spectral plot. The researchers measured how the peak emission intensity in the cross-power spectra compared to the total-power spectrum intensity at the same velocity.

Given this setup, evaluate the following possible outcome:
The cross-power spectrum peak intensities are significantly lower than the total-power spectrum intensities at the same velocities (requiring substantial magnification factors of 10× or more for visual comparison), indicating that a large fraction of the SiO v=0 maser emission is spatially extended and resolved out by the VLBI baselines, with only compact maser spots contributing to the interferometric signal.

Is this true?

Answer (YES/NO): YES